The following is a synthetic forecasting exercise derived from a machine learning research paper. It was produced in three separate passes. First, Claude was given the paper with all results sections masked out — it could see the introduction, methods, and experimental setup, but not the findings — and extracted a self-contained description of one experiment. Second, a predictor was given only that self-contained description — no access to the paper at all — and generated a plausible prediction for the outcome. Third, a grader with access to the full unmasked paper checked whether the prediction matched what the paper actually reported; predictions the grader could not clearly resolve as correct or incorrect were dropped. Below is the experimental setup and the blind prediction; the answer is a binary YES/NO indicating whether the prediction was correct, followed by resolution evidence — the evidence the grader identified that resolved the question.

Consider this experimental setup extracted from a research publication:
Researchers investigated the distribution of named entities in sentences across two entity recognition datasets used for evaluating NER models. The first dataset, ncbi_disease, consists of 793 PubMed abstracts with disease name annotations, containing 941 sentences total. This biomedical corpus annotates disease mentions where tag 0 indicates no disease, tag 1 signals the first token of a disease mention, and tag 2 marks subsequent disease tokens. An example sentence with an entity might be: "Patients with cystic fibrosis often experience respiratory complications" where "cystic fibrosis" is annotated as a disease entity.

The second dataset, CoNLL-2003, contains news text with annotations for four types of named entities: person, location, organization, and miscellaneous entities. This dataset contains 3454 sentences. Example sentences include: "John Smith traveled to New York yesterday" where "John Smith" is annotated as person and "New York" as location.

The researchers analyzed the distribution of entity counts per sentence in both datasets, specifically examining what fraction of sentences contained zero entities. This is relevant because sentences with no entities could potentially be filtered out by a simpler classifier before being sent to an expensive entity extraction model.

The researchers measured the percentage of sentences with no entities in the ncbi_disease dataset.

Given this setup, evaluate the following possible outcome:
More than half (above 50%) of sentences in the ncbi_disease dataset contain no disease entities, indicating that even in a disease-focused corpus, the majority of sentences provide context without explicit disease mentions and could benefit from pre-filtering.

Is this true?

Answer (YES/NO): NO